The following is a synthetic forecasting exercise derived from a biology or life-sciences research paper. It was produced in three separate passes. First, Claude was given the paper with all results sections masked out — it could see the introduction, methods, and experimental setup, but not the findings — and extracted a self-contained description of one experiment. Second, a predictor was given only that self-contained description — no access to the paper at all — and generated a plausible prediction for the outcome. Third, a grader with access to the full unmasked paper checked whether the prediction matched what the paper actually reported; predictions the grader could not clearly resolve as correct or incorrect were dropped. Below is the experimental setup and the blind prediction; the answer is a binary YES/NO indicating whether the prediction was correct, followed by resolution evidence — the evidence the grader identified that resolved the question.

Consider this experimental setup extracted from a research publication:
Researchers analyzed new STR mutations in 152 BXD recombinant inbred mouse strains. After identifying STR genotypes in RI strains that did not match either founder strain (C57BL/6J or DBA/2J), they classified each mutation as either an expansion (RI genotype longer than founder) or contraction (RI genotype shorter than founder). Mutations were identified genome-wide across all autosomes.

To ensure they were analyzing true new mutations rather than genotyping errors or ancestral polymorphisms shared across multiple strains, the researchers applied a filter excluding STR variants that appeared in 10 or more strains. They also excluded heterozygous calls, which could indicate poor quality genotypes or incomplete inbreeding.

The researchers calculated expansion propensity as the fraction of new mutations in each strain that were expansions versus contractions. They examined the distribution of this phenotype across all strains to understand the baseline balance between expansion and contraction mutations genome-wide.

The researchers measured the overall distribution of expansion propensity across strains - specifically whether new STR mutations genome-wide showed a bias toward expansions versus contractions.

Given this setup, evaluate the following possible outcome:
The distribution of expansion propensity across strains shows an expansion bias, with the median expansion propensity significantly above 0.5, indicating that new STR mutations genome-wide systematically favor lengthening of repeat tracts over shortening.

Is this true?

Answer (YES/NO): YES